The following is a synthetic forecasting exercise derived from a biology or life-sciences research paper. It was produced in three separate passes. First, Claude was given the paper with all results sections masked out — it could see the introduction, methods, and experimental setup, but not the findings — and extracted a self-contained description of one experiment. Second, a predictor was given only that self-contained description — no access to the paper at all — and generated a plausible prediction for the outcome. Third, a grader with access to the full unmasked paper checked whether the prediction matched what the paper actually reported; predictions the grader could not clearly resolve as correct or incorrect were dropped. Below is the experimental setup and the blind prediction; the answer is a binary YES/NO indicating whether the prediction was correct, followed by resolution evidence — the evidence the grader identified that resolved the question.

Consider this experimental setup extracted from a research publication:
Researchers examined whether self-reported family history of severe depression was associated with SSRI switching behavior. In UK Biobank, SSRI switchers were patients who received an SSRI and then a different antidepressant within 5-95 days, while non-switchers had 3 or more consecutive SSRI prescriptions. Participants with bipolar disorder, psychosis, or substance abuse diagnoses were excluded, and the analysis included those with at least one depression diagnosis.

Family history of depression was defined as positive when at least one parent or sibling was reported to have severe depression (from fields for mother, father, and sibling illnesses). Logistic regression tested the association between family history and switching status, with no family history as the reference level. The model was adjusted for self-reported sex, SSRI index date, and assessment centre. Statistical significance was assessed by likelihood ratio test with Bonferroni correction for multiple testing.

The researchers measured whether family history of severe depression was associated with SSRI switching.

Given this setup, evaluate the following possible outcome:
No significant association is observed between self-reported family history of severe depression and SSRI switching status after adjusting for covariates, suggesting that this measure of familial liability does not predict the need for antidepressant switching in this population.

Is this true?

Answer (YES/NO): YES